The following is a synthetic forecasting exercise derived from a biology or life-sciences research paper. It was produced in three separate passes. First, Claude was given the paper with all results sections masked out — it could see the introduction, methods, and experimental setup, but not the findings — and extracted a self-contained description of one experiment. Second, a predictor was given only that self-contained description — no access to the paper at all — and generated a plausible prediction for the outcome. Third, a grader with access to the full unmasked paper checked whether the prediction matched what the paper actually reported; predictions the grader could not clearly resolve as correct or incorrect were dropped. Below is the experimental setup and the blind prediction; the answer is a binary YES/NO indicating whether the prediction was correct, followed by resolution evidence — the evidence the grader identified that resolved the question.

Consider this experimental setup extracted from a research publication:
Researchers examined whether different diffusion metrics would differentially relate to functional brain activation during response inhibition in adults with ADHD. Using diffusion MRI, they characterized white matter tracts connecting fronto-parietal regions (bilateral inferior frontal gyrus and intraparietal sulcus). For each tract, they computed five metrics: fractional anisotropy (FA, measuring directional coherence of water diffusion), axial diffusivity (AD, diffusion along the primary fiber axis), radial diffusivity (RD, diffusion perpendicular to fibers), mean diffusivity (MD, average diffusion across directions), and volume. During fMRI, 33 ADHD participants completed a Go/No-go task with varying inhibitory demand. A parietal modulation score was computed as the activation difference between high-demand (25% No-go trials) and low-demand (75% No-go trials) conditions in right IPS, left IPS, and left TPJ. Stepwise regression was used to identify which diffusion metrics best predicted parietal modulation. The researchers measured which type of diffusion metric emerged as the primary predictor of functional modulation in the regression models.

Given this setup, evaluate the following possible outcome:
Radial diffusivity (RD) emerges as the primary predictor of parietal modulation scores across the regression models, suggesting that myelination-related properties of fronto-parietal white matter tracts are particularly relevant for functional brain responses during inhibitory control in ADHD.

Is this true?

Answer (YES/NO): NO